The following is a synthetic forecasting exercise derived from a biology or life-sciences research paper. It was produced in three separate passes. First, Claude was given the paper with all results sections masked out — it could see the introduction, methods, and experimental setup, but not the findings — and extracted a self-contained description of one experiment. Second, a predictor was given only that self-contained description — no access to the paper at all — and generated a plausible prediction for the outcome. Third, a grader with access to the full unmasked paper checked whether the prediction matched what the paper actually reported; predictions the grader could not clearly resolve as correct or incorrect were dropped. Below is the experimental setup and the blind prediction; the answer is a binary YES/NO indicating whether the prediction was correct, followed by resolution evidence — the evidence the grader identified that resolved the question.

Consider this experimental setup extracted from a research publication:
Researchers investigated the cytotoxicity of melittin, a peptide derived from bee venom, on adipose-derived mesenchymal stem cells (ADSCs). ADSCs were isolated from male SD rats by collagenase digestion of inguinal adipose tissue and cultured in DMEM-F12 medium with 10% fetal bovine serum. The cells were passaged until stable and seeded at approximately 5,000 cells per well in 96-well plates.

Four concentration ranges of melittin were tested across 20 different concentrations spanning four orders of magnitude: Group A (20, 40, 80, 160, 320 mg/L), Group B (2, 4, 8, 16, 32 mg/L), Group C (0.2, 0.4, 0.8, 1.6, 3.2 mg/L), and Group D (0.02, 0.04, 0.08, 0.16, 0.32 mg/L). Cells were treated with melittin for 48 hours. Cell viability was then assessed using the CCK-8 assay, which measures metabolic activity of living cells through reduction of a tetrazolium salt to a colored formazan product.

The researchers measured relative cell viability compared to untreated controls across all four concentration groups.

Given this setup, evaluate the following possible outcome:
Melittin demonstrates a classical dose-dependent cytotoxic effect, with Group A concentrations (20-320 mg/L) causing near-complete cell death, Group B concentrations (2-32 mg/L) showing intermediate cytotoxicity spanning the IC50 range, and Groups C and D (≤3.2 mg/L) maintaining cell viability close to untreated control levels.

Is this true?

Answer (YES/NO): NO